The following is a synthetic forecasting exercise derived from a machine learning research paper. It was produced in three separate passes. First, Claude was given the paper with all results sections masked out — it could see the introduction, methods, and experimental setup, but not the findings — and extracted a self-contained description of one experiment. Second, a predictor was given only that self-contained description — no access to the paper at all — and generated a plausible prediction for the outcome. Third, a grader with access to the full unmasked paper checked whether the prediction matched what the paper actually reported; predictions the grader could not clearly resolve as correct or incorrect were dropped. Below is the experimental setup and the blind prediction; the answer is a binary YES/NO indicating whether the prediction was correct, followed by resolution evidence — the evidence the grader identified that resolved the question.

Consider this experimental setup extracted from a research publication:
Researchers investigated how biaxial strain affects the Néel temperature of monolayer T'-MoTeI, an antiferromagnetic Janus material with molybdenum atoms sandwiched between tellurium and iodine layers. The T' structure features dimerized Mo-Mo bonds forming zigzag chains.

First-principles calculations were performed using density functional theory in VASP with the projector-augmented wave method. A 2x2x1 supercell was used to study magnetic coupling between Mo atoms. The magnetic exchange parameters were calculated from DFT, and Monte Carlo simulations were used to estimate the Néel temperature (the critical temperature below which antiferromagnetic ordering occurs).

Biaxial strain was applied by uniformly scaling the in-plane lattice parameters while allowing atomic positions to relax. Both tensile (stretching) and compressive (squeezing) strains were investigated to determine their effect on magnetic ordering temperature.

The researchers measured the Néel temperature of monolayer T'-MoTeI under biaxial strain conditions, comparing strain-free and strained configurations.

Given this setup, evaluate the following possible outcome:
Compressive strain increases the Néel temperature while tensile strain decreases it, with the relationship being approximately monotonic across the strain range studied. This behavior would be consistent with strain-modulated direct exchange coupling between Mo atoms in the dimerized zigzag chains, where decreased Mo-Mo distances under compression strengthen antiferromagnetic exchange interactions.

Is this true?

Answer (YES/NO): YES